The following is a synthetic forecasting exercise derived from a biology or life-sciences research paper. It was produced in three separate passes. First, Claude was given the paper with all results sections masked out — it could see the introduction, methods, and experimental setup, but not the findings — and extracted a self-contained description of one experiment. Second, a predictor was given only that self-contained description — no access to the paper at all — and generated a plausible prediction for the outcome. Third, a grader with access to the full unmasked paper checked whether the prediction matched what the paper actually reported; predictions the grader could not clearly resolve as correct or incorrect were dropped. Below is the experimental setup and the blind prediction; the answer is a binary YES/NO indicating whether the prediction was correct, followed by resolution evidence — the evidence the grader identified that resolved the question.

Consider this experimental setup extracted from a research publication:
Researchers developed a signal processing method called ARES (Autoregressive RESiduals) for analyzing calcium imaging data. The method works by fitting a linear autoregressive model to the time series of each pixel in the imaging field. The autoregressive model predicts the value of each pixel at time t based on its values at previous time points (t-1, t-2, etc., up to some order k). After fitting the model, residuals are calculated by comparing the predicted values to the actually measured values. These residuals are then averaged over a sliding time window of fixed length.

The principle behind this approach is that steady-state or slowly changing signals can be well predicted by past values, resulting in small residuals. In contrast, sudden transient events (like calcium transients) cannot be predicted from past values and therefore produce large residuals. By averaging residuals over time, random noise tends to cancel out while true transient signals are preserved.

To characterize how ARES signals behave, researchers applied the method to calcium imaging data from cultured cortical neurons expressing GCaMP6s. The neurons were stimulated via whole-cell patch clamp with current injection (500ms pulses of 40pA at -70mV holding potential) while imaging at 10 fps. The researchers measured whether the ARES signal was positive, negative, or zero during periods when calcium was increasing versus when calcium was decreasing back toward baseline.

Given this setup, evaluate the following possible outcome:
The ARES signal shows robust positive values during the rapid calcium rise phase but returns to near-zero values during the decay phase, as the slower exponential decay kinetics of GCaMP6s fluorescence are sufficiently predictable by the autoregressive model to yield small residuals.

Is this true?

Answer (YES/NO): NO